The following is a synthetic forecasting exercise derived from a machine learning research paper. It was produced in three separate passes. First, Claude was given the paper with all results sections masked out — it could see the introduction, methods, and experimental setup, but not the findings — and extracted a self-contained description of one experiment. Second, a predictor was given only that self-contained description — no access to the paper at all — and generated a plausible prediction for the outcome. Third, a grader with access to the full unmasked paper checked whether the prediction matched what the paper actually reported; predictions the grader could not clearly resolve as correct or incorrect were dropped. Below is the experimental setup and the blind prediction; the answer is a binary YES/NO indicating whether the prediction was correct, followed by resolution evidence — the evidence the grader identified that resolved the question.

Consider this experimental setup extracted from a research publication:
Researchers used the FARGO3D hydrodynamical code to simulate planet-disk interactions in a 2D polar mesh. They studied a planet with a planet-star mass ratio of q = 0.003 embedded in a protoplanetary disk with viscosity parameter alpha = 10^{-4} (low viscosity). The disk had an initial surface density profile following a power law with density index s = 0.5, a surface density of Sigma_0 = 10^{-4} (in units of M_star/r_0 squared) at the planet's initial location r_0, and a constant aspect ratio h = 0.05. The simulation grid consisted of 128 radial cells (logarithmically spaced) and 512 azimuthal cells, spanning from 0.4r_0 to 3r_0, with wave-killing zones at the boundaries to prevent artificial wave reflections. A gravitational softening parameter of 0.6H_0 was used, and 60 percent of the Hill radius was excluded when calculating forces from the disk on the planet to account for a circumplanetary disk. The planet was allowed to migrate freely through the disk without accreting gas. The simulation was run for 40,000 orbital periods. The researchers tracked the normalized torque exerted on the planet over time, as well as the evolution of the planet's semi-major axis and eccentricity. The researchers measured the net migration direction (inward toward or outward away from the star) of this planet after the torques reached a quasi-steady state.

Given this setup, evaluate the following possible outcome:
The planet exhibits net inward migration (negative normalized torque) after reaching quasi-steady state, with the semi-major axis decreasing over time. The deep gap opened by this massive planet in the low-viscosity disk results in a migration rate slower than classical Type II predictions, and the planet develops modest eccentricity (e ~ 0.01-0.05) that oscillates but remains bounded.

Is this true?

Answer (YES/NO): NO